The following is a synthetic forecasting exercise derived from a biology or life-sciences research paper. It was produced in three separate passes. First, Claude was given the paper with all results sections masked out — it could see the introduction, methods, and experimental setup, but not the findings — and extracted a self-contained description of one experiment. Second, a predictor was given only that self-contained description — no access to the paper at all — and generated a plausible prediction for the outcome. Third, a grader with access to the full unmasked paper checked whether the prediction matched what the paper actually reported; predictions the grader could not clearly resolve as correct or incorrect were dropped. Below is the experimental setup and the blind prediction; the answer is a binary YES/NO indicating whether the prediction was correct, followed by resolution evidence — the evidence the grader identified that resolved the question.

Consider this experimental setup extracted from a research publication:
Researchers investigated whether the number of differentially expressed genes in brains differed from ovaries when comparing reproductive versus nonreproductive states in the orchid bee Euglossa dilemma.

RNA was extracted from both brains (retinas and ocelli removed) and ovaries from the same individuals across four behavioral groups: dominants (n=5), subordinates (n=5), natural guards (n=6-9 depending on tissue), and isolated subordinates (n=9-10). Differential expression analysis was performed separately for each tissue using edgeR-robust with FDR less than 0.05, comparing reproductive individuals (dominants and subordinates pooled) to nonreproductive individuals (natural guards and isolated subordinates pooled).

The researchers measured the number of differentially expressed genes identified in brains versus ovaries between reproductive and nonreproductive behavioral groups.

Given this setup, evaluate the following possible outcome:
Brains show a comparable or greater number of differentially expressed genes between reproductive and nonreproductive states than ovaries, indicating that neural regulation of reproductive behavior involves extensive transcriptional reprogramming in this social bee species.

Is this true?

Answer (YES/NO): NO